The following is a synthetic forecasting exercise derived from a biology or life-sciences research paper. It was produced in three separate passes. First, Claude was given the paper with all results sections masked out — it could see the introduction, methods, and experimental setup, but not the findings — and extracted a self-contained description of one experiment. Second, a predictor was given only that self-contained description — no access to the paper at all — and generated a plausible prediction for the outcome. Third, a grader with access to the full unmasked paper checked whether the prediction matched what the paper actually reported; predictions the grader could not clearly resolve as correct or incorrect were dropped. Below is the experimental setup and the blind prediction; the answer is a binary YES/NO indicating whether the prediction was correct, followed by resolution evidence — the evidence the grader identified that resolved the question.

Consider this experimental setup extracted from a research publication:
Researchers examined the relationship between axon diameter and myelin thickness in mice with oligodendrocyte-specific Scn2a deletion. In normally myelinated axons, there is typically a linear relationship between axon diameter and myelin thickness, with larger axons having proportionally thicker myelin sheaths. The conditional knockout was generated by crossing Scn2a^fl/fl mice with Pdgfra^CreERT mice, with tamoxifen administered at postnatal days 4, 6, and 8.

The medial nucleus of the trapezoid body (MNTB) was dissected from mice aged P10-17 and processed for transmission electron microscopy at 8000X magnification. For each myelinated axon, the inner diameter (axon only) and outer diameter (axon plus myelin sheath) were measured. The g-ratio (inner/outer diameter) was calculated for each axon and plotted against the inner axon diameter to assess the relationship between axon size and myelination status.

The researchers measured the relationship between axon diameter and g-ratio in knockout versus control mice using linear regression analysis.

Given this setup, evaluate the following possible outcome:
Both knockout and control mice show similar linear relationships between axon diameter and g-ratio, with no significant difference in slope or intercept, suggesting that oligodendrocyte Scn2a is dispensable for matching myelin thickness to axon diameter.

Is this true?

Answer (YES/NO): NO